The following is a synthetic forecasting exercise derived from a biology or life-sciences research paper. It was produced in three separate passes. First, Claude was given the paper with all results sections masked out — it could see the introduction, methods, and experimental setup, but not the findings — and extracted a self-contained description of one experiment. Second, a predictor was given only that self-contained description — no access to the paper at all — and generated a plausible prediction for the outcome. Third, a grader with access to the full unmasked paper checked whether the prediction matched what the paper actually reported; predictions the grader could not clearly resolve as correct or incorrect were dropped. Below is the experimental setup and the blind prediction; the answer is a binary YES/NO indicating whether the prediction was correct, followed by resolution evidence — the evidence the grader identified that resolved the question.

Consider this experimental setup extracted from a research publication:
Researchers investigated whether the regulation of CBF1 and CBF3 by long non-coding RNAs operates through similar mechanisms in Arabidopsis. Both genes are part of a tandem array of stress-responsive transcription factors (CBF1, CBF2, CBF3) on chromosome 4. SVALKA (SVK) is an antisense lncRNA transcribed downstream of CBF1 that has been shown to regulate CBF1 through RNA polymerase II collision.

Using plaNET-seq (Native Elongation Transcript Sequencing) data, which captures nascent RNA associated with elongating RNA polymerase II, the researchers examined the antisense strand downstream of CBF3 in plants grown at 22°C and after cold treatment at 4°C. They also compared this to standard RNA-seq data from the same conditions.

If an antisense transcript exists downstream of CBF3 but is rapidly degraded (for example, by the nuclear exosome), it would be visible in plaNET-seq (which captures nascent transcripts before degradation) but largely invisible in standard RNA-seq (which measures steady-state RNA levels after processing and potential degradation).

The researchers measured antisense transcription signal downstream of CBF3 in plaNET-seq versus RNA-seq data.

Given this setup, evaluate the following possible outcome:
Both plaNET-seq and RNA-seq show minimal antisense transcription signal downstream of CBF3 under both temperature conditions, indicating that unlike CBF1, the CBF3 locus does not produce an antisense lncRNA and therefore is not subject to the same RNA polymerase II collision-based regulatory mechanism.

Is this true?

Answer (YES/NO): NO